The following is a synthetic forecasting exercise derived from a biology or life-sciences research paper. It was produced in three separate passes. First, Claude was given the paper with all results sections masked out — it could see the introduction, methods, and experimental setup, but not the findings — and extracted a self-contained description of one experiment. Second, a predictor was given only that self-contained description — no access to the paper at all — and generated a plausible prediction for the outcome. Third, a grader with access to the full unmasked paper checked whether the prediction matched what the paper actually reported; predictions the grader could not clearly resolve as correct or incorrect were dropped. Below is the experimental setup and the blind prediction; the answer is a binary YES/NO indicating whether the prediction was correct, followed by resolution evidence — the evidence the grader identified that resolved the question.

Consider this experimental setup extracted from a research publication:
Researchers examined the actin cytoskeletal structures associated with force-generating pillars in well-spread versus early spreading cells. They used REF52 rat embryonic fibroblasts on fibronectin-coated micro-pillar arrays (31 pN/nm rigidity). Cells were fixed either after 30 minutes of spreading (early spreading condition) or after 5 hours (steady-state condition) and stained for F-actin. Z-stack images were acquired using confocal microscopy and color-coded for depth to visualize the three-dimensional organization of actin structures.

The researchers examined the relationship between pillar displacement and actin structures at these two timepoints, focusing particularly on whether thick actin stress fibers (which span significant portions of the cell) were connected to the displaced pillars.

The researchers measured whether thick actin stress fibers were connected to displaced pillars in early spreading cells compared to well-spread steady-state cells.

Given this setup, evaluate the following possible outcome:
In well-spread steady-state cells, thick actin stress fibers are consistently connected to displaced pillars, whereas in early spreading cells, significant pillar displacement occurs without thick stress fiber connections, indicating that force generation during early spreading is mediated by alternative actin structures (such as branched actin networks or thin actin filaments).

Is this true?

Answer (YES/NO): YES